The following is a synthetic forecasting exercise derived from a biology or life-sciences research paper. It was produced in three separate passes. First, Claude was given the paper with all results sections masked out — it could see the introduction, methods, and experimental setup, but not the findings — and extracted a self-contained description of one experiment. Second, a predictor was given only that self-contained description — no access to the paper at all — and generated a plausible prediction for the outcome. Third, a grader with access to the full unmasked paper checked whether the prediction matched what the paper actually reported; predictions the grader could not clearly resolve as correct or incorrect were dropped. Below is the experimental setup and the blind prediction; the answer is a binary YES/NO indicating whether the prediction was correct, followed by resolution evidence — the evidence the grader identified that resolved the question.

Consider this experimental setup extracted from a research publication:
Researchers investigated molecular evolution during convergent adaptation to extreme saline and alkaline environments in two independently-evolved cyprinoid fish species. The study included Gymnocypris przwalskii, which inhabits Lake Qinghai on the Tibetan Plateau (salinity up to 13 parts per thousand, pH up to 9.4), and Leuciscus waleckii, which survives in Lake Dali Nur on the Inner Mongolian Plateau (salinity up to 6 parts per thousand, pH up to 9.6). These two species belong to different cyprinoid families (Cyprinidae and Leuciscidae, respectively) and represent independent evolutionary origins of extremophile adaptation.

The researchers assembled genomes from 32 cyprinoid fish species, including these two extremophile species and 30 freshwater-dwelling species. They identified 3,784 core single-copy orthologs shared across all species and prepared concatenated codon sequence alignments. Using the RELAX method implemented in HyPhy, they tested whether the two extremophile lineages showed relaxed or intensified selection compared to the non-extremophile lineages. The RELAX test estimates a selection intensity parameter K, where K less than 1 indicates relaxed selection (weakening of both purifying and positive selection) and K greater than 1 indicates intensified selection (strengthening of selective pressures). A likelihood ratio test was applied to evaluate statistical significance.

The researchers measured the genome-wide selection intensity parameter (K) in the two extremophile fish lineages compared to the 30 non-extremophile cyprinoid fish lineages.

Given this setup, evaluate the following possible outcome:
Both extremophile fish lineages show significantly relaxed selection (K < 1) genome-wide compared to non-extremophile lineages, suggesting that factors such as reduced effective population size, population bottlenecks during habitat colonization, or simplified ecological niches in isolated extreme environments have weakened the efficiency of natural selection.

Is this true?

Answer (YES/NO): NO